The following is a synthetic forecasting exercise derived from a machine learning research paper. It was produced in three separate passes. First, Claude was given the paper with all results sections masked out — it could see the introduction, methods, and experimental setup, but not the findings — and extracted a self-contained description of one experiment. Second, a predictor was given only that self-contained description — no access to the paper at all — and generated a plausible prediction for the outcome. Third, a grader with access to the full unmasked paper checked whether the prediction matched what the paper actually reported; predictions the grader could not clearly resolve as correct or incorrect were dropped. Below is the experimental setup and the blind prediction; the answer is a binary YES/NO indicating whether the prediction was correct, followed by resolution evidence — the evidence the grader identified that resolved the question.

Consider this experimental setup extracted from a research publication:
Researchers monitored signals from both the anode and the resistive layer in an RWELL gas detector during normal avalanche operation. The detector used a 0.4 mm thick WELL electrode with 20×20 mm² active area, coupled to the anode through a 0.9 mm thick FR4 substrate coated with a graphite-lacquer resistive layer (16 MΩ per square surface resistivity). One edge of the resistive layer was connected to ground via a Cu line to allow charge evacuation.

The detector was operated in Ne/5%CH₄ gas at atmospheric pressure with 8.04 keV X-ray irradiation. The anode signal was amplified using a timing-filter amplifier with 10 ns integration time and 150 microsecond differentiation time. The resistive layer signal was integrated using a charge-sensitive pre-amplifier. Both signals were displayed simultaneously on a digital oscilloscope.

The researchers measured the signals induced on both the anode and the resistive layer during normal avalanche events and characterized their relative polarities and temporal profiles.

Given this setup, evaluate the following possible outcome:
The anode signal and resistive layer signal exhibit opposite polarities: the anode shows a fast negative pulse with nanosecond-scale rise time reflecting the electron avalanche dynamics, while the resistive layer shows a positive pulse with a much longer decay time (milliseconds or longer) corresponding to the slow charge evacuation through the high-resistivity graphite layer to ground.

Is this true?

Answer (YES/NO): NO